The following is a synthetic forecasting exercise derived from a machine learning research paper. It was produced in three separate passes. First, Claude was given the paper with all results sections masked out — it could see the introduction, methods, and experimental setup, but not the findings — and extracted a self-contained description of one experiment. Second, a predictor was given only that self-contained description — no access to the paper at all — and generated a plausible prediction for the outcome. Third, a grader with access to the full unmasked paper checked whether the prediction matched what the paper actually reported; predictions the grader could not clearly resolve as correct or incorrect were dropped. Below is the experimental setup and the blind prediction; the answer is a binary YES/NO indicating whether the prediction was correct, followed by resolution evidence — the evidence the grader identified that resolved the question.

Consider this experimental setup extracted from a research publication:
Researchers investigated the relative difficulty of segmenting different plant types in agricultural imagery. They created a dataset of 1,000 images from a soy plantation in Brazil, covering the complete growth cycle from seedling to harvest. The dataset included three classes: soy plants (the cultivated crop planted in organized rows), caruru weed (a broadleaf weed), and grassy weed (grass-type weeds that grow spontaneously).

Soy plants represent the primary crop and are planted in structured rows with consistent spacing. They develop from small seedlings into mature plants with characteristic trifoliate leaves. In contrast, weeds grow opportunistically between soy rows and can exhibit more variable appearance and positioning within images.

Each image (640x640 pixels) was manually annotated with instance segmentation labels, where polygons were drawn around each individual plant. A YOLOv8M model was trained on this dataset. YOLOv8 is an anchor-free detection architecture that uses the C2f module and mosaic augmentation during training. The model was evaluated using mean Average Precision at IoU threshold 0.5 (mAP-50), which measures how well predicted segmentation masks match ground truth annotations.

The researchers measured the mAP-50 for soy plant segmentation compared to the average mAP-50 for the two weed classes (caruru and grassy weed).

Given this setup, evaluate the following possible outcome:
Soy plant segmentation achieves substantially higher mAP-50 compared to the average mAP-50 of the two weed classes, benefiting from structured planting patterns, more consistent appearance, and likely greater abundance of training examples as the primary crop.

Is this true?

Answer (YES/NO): YES